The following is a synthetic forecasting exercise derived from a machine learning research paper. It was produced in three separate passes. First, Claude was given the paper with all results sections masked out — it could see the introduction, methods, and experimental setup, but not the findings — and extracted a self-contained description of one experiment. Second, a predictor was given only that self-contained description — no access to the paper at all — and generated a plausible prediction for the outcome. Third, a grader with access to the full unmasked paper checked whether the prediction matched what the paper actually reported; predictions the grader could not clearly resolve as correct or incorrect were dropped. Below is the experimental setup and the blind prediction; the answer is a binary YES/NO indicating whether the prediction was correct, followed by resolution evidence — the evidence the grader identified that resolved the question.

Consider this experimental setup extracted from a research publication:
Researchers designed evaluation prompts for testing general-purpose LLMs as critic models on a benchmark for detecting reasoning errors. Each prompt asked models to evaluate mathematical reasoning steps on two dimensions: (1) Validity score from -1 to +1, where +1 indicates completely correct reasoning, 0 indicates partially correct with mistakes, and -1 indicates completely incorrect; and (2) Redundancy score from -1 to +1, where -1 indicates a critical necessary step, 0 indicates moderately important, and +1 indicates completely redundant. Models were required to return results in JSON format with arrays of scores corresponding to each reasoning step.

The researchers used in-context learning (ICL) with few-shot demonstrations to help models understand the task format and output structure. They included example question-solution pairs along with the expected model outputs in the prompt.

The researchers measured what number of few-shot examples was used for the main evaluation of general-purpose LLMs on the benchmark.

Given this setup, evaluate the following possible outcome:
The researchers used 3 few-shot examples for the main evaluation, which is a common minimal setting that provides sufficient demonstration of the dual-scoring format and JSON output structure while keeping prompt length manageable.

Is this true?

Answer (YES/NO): NO